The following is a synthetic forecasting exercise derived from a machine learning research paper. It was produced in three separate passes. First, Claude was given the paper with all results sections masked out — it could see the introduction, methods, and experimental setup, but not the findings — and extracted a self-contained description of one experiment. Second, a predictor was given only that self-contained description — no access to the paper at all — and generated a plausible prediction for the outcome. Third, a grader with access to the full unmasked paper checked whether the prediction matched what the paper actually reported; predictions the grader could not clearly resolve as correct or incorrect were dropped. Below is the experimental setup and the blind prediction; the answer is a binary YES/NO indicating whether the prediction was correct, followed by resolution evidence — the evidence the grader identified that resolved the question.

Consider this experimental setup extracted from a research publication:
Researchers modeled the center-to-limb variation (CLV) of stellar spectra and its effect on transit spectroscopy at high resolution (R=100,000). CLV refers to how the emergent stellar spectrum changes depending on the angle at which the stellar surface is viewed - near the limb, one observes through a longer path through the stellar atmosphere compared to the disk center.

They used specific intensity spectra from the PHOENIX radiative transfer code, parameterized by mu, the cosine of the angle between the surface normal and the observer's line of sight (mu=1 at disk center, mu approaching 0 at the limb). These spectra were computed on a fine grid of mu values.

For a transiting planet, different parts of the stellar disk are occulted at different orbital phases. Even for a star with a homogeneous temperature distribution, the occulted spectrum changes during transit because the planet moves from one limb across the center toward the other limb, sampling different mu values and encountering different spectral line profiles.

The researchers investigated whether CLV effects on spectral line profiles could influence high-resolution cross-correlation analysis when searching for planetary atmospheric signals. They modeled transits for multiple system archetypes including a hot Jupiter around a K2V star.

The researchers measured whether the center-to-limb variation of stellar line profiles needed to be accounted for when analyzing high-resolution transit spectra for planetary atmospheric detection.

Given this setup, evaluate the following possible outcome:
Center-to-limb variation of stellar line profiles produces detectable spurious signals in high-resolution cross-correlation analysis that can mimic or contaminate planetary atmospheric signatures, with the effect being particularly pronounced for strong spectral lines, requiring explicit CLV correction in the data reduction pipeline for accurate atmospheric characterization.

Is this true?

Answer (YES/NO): NO